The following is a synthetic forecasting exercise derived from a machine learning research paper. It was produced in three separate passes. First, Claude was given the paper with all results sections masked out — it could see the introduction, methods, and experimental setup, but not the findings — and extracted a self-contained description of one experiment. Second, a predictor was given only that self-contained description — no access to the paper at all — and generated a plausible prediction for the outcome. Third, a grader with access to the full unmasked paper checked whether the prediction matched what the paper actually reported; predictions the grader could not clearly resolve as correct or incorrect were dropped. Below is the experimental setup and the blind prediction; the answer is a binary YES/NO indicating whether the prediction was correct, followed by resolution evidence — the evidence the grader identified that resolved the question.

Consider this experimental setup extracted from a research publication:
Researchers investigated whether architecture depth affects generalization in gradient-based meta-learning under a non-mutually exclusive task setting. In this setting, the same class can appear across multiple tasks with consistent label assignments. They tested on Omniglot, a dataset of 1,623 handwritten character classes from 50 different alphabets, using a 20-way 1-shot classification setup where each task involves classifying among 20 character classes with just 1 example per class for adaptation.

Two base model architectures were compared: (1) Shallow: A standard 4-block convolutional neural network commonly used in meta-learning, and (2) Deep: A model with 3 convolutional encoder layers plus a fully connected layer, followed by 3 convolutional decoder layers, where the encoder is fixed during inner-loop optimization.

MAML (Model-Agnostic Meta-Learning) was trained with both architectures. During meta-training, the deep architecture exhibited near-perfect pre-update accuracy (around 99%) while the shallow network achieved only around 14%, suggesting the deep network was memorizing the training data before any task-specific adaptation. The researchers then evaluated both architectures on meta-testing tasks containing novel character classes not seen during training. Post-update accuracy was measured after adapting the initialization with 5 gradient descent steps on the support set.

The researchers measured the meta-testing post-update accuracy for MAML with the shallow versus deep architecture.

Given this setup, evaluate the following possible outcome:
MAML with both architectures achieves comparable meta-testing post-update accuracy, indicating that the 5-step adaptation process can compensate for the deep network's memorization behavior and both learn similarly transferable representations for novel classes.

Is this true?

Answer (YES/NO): NO